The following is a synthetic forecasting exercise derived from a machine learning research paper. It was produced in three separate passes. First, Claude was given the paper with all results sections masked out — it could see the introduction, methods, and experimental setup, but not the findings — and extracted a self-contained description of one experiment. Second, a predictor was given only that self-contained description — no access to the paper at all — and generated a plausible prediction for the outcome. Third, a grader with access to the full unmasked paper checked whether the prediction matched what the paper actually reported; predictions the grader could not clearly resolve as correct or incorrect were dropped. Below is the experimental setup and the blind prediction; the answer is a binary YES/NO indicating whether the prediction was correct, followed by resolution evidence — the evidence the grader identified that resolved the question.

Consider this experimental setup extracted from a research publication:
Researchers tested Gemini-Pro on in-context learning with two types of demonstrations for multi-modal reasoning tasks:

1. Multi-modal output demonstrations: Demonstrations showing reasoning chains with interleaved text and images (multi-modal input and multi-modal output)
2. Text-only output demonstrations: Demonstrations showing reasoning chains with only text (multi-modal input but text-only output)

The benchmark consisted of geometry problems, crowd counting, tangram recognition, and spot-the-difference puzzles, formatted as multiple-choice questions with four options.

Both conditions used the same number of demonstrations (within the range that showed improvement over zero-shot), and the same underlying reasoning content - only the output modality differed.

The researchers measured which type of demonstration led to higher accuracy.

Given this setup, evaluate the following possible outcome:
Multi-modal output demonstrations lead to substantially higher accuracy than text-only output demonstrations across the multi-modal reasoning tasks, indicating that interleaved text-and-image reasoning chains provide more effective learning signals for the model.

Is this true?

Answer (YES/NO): YES